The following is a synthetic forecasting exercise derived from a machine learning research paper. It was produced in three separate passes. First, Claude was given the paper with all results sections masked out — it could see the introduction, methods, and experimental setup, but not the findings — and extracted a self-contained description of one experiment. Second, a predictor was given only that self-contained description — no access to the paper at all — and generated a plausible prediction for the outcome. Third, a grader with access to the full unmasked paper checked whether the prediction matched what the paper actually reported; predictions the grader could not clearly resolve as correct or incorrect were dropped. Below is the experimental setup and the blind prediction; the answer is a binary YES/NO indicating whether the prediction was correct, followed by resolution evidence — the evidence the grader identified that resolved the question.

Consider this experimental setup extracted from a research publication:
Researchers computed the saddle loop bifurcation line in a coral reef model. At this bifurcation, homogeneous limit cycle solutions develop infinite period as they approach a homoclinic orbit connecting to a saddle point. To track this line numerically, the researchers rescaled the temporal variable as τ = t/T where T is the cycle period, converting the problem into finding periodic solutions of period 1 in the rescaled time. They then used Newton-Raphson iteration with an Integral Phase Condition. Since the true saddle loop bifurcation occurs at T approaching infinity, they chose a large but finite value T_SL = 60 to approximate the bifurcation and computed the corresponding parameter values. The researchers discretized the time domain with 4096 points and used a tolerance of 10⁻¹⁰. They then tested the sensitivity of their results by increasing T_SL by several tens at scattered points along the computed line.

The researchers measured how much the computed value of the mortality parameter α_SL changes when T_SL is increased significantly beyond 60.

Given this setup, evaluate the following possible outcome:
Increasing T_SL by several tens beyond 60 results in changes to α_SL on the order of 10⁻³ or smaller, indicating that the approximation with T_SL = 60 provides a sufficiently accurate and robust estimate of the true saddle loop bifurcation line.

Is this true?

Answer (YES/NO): YES